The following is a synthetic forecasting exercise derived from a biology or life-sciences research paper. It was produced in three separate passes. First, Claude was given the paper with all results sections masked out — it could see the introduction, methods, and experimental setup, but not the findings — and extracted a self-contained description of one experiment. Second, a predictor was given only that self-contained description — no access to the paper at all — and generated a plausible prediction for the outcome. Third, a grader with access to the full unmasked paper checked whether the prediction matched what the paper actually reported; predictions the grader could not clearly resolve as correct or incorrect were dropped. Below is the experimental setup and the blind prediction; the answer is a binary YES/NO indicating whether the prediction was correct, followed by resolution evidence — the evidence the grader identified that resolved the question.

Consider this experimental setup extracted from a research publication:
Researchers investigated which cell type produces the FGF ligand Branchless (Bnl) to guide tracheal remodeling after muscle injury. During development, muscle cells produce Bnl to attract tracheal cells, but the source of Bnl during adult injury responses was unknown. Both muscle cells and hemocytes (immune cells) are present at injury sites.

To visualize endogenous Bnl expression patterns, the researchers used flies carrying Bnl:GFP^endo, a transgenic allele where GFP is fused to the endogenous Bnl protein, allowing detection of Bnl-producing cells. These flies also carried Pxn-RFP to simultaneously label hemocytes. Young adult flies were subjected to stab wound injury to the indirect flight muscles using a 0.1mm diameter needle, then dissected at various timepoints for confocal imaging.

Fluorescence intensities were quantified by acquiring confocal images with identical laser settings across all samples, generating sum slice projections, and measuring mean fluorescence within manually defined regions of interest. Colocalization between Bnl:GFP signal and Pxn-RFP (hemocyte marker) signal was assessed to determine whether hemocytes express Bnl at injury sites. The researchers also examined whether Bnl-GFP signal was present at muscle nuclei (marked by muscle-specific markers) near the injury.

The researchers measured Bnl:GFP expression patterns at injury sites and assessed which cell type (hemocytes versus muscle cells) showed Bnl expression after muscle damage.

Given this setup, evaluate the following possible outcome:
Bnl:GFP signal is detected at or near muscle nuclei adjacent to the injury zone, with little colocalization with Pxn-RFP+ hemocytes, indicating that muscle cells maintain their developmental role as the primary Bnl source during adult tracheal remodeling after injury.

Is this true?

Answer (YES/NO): NO